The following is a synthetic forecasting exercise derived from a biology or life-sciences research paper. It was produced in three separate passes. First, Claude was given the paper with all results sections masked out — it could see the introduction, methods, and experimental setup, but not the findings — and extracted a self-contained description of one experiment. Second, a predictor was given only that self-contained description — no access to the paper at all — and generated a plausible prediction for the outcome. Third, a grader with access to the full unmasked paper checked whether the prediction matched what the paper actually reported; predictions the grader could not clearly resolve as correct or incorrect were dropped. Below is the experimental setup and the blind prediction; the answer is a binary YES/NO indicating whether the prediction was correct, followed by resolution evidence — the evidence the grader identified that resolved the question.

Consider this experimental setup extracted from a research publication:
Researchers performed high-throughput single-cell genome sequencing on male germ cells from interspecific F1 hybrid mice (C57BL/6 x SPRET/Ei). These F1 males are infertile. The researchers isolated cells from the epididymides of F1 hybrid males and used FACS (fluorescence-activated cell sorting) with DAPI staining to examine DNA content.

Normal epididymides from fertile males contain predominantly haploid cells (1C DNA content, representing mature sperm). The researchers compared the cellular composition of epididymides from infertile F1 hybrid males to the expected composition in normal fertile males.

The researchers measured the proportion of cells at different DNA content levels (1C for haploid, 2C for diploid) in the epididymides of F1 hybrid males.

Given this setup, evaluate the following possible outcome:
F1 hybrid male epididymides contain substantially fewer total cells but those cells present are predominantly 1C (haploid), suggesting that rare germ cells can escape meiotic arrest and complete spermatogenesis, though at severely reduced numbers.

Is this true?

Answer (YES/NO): NO